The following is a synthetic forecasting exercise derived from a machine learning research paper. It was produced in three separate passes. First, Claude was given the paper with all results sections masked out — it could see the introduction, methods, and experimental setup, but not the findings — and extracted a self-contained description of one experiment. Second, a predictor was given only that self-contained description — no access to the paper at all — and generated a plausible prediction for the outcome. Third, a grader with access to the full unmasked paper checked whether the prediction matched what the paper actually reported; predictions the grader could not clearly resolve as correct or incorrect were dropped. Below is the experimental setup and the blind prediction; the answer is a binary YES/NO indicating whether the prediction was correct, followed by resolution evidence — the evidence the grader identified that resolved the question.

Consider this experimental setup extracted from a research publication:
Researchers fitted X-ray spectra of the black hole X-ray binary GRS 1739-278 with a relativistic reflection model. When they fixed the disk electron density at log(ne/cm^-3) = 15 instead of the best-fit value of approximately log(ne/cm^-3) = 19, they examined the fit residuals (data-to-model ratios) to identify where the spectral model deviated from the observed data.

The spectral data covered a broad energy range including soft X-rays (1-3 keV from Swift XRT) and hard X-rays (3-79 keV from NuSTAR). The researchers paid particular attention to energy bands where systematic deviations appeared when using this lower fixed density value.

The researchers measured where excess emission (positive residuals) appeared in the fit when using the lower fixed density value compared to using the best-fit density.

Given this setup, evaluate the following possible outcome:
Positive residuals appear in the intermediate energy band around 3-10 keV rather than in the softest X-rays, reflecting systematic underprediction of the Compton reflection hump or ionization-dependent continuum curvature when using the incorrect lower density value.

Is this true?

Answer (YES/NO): NO